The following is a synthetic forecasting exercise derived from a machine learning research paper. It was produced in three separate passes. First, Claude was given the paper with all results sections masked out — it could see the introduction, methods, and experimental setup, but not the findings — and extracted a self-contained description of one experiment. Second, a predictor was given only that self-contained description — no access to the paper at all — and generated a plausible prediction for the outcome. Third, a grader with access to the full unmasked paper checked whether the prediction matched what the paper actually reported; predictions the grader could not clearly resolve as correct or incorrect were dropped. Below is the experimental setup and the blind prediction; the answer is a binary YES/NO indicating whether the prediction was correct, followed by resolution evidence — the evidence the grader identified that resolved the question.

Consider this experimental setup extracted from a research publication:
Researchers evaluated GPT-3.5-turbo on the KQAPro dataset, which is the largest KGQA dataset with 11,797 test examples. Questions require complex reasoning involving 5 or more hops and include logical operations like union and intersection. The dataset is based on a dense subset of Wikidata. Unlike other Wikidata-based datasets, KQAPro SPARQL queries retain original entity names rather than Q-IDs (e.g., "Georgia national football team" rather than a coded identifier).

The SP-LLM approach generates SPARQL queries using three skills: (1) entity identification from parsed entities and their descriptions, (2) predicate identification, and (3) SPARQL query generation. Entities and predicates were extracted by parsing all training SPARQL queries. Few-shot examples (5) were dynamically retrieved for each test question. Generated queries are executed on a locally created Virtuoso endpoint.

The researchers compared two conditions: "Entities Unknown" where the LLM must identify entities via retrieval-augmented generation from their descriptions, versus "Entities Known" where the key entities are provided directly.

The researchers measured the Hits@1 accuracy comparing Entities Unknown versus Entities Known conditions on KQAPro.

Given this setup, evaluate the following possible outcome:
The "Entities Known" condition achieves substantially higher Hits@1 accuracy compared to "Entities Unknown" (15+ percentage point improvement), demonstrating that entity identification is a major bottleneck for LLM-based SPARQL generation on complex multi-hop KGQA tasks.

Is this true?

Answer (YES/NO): NO